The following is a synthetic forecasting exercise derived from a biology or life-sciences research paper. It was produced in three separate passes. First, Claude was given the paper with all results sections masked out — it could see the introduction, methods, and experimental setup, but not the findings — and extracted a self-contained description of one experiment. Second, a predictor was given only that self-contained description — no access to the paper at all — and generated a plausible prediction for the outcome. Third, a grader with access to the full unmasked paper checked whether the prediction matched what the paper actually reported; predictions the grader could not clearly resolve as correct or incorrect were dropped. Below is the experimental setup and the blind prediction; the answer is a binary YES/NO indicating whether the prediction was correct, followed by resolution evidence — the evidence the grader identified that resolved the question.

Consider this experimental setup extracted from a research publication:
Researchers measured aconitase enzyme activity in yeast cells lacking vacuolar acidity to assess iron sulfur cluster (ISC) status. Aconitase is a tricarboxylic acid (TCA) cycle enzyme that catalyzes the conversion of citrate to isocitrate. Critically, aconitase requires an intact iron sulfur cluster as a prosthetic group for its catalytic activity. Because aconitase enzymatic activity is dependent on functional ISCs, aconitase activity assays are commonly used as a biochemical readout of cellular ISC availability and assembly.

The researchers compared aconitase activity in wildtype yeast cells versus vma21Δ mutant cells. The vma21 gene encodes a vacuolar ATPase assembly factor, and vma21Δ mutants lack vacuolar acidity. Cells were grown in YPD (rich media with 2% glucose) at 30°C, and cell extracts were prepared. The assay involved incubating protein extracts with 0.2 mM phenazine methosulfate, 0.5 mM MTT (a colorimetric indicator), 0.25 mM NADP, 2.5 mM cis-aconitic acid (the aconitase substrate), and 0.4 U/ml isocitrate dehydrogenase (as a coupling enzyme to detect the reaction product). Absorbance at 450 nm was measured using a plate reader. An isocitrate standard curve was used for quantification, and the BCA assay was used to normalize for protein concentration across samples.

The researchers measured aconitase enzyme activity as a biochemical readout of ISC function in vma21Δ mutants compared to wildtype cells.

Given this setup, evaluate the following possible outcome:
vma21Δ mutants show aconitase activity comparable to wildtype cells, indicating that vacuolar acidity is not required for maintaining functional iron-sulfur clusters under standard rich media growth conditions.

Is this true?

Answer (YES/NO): NO